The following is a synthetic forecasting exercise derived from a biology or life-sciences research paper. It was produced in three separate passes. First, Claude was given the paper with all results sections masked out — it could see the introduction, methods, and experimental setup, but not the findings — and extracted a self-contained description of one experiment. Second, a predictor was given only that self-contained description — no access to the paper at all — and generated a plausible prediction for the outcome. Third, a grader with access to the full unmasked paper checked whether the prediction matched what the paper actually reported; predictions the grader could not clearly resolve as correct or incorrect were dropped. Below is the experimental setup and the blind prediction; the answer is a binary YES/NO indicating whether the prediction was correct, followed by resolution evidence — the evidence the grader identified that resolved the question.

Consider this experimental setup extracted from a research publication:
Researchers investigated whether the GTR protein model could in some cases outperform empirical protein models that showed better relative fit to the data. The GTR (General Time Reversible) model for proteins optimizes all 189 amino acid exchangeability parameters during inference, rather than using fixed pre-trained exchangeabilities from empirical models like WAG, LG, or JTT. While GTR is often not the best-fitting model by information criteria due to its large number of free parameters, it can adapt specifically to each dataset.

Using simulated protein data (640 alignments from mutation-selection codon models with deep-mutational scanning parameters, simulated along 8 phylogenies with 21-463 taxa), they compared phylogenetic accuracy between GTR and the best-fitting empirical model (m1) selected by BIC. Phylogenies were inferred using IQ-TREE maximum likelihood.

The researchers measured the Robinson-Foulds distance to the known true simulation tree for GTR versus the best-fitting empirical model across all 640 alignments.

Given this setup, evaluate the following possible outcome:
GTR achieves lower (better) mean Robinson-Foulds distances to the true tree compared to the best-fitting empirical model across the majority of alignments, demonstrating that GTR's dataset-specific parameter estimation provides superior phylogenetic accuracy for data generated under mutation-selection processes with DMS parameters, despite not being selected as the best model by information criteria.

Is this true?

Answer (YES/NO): NO